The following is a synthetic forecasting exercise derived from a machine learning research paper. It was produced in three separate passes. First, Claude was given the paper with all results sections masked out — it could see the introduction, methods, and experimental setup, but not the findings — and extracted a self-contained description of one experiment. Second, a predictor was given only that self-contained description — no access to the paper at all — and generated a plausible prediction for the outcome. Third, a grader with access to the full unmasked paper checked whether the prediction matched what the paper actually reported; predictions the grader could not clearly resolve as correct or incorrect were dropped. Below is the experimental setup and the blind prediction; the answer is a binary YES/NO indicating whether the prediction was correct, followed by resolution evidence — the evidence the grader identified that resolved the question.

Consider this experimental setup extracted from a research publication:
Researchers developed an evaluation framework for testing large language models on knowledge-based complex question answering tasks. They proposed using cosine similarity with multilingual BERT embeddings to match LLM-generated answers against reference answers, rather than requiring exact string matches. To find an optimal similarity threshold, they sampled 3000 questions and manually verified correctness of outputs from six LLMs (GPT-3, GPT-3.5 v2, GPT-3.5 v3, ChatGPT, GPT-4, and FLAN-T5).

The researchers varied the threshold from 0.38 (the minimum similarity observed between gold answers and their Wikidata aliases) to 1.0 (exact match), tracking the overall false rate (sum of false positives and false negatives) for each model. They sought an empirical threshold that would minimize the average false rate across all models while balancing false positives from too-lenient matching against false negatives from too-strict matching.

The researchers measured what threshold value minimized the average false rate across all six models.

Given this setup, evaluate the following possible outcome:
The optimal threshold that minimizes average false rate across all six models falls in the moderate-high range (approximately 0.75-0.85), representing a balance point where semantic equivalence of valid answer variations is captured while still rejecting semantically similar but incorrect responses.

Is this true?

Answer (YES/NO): YES